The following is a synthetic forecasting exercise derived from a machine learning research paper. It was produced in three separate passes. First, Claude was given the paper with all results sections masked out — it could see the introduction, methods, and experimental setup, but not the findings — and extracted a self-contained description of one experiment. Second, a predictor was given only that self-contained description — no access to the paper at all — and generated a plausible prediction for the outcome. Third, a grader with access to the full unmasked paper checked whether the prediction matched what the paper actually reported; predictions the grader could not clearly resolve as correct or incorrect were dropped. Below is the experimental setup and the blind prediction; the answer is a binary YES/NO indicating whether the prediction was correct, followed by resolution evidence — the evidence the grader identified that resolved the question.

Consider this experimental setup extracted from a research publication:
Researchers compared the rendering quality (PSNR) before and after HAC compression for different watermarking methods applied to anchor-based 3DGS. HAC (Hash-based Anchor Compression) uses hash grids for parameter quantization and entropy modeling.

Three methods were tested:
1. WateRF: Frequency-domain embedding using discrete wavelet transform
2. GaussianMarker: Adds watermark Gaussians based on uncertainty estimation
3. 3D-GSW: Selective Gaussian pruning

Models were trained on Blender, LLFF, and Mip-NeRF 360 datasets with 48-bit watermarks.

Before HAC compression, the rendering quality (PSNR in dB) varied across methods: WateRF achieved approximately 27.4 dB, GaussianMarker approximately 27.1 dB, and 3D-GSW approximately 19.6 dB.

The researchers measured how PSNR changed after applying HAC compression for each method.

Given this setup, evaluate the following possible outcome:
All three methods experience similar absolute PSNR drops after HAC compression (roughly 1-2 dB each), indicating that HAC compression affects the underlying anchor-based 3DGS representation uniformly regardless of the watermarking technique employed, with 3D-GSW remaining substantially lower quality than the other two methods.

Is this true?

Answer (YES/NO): NO